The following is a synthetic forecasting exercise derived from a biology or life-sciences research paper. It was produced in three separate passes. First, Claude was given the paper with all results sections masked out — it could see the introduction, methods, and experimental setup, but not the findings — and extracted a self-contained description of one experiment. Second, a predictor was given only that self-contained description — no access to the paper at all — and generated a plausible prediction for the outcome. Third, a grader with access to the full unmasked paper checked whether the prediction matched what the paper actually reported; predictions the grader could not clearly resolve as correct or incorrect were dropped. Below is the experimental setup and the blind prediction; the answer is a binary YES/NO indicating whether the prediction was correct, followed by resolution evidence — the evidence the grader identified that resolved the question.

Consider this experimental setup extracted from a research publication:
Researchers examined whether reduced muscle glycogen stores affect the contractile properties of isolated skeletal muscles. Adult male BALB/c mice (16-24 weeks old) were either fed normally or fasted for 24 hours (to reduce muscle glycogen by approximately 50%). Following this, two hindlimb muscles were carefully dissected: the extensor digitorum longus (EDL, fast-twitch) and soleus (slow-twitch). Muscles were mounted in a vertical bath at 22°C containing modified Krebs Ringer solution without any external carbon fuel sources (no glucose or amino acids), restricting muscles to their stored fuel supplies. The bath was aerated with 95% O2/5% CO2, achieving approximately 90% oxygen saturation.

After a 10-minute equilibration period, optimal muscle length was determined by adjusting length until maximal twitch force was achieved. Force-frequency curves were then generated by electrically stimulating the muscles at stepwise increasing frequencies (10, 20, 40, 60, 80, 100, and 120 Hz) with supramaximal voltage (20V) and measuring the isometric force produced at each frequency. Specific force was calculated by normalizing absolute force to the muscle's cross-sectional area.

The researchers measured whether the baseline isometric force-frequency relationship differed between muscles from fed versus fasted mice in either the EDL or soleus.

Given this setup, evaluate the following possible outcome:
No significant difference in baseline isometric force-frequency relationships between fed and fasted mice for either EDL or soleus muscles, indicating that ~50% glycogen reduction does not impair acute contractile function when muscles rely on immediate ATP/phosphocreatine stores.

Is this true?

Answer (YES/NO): YES